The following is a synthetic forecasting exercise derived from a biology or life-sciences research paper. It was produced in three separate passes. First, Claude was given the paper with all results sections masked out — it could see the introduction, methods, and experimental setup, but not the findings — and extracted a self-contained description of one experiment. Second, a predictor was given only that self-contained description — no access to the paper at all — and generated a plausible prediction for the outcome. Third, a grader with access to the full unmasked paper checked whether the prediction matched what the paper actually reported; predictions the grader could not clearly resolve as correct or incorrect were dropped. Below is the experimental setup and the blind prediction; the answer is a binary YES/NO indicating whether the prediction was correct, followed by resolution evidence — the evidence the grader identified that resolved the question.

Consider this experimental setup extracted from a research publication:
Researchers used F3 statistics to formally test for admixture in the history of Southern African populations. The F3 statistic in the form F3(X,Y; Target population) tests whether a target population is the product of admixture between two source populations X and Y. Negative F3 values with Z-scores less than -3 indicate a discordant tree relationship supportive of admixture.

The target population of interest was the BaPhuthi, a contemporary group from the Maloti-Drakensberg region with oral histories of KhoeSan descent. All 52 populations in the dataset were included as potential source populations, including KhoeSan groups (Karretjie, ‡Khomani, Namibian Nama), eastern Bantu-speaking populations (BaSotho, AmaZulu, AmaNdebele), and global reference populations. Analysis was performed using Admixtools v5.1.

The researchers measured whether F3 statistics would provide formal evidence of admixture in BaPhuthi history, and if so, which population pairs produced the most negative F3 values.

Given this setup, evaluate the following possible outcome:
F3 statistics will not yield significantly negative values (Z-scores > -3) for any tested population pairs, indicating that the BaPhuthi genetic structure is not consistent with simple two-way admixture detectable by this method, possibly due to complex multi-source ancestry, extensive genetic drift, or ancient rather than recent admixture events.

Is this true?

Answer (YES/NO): NO